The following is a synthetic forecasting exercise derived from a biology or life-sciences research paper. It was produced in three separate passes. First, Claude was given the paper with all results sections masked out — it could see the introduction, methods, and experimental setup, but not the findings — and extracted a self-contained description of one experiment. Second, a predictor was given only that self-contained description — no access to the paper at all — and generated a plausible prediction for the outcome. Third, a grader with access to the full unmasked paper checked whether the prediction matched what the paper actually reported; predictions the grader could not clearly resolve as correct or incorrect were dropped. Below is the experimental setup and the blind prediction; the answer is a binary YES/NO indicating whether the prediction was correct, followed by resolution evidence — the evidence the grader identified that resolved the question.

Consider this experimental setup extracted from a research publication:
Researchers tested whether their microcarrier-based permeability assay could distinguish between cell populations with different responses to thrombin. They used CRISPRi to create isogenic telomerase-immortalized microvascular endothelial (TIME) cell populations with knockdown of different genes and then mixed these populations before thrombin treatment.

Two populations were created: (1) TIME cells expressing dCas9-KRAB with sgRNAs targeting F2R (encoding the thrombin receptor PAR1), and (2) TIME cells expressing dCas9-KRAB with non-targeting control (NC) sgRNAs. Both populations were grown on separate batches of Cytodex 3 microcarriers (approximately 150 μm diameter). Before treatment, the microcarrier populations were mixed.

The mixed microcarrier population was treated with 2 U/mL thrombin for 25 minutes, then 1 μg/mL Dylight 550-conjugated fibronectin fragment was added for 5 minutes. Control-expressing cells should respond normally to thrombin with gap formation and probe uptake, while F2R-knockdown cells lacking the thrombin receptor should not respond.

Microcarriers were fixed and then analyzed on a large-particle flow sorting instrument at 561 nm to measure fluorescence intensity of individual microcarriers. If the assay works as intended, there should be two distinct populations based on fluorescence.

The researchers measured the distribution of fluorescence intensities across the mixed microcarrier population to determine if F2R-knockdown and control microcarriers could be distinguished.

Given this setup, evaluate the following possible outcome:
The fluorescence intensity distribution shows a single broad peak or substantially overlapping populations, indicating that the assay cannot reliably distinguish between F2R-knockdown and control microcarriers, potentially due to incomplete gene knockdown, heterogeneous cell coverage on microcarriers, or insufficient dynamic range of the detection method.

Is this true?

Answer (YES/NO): NO